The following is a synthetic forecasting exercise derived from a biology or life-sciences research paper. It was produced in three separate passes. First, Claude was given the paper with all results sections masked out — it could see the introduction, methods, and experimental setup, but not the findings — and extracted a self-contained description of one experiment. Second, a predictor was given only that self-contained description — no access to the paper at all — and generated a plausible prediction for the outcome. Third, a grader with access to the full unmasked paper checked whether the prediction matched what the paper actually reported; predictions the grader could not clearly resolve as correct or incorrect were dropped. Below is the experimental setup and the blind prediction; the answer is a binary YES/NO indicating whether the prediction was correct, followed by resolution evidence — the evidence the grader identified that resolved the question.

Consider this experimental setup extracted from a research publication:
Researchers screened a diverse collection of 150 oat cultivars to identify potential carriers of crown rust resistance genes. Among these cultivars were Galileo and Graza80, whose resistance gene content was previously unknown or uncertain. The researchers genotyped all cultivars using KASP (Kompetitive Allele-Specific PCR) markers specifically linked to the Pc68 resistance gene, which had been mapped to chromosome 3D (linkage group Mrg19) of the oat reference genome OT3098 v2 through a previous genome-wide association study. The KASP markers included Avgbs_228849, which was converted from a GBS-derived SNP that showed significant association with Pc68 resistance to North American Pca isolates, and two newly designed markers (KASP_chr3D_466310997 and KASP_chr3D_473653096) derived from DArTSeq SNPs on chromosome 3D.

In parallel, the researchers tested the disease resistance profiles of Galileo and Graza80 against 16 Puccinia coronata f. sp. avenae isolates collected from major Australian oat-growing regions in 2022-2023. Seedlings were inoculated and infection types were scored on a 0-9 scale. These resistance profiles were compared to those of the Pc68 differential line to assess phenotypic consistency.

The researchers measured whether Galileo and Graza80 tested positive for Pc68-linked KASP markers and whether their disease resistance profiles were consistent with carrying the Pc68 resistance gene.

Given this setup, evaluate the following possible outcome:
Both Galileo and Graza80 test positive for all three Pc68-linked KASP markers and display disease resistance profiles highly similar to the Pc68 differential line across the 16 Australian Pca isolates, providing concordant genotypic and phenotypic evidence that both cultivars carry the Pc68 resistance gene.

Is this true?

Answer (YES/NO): NO